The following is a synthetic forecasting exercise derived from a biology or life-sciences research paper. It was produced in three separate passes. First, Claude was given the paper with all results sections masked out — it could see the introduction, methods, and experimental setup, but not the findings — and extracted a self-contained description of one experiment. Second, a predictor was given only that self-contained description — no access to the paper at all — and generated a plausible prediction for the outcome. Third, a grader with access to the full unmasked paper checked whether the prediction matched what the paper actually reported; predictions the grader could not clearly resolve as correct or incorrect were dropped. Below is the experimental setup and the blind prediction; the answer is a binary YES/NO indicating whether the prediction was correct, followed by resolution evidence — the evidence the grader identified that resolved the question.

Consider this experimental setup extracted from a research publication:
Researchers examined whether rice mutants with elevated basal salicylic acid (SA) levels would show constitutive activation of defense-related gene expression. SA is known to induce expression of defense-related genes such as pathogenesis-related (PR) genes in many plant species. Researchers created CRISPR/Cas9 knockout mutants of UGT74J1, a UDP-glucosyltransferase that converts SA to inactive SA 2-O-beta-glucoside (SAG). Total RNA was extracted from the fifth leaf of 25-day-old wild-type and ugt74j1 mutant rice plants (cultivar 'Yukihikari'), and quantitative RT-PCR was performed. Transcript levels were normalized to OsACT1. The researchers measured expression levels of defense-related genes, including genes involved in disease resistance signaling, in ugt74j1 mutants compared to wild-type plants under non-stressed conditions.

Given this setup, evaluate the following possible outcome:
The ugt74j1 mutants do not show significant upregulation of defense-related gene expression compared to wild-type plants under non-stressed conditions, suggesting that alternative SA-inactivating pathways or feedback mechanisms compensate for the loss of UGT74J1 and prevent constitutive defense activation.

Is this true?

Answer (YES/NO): NO